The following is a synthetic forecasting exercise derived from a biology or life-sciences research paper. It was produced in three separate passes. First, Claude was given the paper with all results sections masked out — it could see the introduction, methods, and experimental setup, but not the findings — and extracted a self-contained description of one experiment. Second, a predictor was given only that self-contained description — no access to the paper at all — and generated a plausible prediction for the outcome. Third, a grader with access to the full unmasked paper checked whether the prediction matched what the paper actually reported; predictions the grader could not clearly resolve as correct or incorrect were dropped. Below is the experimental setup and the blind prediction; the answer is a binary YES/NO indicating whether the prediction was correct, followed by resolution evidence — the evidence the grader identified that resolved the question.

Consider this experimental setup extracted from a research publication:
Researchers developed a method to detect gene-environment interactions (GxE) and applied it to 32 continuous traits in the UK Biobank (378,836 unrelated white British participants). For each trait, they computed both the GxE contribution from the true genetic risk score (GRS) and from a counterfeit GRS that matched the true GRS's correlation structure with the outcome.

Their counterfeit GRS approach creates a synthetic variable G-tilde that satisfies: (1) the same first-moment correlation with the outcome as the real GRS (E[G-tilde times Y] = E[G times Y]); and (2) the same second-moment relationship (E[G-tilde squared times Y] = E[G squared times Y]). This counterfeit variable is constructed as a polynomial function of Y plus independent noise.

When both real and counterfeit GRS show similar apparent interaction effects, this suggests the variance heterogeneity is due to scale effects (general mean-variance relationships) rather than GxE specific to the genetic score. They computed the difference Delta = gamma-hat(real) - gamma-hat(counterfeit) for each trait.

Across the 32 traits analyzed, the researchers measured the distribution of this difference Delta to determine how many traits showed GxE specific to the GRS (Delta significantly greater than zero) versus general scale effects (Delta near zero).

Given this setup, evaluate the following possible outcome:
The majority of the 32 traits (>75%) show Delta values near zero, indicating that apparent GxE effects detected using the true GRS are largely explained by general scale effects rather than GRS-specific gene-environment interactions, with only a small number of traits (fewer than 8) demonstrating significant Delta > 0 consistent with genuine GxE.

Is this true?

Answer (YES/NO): NO